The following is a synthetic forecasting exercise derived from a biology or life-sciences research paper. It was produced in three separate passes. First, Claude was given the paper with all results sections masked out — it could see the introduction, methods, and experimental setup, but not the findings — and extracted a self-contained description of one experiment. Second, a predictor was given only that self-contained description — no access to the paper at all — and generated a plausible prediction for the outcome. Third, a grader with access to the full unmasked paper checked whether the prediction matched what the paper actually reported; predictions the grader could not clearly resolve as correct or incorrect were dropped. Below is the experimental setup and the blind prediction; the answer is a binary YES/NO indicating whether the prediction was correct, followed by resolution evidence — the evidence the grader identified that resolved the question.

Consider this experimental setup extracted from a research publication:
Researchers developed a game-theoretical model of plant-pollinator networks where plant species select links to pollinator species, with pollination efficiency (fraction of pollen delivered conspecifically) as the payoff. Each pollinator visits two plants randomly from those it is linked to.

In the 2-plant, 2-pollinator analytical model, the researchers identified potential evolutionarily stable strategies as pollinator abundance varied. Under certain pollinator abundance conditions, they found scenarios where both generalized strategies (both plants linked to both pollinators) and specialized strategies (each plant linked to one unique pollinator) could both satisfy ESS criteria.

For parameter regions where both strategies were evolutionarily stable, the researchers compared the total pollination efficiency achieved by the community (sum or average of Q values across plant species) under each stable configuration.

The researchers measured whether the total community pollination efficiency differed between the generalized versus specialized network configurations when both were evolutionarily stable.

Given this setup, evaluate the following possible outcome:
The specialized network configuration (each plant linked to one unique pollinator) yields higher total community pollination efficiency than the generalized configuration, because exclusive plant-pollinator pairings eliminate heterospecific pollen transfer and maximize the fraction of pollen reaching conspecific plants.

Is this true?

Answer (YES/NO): YES